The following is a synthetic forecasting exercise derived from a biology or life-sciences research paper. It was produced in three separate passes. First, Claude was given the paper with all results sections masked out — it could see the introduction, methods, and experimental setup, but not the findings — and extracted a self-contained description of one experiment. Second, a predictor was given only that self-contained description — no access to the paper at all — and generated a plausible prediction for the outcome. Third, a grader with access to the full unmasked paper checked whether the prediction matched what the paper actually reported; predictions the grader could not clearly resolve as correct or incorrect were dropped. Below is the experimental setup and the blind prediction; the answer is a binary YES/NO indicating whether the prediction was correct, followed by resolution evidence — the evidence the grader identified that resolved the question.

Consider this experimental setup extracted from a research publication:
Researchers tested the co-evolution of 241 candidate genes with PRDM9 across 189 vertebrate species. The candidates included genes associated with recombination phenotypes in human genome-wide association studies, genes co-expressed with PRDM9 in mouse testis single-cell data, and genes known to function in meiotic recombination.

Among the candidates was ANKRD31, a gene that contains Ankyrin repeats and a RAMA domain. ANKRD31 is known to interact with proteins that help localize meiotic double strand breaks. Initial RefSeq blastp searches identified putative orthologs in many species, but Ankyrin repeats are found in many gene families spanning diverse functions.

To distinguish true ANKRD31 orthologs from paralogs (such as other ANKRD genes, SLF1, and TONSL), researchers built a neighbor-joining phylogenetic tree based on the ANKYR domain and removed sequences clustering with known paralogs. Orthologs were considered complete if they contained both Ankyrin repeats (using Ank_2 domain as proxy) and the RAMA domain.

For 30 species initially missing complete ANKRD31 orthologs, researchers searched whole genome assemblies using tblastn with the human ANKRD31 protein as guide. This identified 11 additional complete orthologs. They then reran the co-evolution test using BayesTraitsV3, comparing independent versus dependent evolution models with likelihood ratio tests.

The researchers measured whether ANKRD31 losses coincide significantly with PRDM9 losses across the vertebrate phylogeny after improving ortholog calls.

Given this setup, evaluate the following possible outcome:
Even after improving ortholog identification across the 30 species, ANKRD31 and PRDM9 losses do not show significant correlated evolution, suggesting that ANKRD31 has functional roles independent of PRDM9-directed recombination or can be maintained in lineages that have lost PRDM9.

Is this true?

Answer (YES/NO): YES